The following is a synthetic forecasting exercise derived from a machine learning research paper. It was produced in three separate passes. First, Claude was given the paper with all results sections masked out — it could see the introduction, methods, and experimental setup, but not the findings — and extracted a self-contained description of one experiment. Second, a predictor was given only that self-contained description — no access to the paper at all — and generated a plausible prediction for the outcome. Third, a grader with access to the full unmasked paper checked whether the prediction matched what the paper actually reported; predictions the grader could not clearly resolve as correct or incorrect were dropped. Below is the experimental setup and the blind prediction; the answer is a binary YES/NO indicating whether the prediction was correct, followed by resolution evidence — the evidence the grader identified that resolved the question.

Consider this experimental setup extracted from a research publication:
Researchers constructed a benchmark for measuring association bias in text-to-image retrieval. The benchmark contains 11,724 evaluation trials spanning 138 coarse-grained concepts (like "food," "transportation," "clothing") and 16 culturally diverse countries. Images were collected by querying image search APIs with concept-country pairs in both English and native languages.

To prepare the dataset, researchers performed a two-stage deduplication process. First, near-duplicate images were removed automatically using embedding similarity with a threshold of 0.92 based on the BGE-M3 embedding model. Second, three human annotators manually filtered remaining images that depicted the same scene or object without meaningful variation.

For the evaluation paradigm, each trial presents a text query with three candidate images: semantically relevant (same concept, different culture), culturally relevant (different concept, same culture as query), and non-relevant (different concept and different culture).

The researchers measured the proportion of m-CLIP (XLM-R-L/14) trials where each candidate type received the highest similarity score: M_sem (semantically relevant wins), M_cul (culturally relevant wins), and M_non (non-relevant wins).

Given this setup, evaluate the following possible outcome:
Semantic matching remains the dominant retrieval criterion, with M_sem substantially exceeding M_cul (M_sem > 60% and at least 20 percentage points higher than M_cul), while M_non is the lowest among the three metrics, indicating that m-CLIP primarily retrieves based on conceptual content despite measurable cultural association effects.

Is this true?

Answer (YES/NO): NO